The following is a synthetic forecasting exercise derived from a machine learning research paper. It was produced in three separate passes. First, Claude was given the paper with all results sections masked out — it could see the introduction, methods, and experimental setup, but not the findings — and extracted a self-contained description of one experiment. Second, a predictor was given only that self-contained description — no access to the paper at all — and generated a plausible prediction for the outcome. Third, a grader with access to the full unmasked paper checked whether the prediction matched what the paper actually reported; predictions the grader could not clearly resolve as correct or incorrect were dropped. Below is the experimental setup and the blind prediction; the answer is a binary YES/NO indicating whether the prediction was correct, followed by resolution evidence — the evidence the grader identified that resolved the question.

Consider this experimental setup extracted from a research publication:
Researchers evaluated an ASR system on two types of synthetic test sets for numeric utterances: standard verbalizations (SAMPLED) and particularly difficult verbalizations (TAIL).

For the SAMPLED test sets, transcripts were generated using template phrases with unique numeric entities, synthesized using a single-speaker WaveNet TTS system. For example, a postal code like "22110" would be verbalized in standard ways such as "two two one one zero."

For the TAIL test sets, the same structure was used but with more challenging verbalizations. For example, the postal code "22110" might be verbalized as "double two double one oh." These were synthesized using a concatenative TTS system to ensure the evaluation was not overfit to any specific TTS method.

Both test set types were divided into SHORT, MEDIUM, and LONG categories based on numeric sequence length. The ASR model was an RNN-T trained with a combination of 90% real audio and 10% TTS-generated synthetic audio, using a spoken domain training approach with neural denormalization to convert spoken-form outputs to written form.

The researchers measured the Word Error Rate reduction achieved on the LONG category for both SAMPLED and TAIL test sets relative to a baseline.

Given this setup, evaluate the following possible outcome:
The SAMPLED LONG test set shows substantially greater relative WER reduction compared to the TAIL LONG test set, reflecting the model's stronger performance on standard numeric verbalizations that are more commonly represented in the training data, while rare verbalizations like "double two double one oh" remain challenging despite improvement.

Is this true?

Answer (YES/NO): NO